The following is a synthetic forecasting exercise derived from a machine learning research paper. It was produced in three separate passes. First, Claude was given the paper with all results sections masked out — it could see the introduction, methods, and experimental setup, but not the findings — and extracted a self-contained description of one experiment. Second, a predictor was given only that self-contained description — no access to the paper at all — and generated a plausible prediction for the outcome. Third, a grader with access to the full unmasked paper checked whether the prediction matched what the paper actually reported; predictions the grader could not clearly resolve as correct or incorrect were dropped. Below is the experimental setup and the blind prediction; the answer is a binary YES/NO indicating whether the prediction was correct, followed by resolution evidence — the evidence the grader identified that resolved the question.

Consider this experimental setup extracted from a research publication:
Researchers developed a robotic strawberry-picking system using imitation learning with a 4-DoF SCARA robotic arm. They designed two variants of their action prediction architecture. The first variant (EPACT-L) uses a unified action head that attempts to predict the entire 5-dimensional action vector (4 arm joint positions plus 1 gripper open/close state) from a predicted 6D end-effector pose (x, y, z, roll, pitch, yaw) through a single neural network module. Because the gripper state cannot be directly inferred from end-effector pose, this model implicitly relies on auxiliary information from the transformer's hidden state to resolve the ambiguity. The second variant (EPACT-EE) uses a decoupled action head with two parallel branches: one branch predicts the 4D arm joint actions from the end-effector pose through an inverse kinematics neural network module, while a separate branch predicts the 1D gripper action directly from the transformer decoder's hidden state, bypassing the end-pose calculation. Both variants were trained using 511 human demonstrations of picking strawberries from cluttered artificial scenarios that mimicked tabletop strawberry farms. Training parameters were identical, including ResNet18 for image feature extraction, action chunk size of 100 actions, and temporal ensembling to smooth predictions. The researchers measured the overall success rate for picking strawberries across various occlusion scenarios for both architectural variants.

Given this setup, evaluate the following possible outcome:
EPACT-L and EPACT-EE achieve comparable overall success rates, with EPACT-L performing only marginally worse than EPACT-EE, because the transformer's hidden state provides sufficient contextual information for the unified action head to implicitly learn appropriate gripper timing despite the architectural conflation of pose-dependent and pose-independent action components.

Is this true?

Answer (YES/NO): YES